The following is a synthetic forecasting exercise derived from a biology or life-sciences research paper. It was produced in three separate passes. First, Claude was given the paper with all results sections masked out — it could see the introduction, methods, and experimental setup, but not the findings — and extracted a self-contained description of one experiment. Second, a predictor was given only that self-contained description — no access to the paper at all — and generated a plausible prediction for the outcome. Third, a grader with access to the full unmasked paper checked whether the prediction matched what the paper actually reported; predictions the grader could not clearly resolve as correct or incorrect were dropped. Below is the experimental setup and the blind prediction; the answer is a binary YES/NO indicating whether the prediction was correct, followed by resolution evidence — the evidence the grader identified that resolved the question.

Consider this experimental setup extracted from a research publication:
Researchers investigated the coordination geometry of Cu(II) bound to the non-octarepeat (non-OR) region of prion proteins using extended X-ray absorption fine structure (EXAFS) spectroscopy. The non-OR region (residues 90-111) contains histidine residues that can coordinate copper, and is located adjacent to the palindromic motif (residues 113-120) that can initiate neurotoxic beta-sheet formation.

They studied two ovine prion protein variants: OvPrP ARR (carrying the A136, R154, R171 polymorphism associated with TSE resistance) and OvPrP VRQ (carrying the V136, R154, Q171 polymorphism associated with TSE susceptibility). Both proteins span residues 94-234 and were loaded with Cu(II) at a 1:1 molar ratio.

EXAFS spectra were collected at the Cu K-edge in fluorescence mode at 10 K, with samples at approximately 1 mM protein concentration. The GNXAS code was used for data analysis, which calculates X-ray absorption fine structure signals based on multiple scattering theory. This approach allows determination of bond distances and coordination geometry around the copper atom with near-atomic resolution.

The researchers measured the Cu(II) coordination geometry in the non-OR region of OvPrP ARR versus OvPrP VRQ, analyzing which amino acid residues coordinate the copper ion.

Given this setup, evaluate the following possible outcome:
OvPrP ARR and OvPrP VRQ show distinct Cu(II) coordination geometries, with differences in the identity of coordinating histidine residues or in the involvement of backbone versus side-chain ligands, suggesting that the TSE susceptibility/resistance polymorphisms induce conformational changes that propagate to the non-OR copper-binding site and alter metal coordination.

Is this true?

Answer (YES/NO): NO